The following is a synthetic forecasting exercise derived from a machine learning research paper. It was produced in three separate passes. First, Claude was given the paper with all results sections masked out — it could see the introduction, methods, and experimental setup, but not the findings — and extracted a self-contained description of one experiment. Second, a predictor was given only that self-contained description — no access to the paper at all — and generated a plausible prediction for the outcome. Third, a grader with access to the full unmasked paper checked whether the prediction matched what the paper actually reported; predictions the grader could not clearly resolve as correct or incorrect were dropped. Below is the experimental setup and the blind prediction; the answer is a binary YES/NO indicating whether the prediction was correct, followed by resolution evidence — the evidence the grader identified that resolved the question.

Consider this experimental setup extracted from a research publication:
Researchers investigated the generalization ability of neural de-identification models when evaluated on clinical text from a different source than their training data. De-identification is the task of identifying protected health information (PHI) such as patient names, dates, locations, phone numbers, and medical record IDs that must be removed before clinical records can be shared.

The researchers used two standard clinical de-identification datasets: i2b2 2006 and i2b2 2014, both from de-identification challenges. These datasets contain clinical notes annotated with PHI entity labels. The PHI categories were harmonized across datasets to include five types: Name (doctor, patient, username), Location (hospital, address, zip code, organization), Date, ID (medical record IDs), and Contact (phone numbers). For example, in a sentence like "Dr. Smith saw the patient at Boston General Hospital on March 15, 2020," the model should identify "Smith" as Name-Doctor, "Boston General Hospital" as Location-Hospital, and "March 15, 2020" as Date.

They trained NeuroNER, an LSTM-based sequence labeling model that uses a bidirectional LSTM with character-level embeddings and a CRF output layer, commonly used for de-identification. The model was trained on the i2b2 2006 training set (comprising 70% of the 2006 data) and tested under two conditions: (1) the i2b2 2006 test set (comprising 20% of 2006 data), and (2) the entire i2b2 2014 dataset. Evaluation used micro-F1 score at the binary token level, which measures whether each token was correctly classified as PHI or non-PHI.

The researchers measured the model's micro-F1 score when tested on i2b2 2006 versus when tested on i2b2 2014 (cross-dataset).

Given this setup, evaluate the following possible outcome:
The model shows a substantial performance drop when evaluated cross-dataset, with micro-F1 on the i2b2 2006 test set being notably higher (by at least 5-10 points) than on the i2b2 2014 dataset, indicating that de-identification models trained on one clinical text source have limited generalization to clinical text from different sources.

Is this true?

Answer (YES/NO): YES